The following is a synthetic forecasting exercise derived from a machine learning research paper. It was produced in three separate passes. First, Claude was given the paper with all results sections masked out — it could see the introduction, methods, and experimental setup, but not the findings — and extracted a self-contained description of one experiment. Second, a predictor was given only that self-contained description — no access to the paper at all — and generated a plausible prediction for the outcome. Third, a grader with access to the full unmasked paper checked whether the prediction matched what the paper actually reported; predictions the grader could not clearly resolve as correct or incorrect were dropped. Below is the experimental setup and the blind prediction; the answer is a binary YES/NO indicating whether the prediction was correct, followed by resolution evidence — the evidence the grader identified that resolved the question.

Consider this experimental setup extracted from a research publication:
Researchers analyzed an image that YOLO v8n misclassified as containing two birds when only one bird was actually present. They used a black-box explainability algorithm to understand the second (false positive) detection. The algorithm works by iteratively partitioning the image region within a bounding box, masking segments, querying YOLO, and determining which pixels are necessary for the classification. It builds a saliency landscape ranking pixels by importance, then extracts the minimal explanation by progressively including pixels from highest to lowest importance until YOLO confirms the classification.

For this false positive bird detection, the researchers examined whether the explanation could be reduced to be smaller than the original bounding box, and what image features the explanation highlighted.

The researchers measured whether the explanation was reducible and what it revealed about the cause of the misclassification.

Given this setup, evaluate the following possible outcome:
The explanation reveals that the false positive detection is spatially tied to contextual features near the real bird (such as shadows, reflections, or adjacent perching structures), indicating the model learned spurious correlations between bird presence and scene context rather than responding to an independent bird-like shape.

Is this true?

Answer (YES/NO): NO